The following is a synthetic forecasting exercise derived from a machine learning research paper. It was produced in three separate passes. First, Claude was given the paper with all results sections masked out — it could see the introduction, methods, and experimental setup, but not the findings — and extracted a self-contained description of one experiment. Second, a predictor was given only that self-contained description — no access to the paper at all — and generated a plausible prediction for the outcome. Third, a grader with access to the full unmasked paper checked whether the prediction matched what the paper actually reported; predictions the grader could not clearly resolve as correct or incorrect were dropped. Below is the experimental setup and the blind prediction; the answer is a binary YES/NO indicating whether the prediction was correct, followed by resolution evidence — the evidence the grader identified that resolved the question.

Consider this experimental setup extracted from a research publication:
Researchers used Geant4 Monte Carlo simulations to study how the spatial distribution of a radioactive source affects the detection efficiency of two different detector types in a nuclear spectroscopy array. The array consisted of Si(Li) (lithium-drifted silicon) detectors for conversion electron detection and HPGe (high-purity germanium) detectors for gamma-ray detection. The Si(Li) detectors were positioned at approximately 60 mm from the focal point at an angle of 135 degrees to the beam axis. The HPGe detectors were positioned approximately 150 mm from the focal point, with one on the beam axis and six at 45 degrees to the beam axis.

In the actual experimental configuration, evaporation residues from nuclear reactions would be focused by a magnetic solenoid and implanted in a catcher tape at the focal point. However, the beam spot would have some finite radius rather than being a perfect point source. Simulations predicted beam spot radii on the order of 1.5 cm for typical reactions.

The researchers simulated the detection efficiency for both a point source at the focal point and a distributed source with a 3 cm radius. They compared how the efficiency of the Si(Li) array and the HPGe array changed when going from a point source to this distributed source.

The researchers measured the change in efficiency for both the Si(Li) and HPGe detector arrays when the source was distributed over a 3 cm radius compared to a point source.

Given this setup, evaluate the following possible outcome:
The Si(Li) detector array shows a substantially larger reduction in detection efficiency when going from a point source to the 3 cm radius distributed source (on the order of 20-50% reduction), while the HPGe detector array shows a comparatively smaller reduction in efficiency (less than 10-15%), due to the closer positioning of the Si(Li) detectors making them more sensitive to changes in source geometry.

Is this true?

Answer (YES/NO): NO